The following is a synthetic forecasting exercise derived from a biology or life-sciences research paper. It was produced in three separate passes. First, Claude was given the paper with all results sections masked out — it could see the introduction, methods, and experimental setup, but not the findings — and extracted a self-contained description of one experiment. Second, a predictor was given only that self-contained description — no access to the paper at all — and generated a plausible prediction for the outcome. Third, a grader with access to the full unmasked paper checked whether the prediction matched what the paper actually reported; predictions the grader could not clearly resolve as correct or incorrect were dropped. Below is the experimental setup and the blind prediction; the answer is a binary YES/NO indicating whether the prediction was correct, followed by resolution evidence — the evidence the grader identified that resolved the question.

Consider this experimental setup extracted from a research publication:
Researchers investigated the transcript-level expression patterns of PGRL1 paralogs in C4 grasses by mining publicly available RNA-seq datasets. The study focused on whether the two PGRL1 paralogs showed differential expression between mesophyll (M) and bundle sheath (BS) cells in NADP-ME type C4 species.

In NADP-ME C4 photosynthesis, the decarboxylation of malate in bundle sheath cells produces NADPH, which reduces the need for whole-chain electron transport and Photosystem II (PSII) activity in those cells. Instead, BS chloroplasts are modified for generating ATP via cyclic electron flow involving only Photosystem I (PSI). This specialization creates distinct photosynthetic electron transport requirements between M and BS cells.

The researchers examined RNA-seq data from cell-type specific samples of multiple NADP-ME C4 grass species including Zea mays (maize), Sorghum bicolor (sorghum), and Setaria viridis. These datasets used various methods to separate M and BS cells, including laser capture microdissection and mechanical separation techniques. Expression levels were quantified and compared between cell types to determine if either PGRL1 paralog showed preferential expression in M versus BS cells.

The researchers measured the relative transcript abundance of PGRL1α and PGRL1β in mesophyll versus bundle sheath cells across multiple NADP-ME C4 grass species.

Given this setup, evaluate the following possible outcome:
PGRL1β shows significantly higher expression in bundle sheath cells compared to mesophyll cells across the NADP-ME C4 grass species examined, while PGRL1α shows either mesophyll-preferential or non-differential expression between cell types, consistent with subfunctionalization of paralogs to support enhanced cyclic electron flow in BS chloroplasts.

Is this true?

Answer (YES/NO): YES